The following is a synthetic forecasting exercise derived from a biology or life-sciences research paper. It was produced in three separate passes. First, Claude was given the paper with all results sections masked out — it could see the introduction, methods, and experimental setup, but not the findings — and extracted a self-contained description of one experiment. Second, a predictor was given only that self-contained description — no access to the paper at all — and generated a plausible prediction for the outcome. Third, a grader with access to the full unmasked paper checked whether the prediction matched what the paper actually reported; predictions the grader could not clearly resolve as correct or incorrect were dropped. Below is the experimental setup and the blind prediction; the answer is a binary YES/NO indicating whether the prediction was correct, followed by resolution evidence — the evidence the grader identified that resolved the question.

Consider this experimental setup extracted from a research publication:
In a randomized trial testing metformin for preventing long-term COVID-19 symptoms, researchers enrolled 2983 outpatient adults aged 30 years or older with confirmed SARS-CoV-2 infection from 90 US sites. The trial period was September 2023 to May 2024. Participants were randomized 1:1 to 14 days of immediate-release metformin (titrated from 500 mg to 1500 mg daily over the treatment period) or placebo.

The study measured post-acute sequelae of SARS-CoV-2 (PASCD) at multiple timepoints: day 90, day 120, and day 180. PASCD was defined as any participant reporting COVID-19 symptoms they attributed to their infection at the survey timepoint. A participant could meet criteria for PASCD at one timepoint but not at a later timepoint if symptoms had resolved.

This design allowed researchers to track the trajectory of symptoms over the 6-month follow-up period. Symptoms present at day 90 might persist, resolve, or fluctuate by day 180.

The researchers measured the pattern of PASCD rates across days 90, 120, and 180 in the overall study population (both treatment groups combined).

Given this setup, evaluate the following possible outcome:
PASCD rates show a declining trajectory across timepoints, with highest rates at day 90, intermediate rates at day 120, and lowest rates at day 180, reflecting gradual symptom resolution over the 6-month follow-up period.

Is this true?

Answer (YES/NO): NO